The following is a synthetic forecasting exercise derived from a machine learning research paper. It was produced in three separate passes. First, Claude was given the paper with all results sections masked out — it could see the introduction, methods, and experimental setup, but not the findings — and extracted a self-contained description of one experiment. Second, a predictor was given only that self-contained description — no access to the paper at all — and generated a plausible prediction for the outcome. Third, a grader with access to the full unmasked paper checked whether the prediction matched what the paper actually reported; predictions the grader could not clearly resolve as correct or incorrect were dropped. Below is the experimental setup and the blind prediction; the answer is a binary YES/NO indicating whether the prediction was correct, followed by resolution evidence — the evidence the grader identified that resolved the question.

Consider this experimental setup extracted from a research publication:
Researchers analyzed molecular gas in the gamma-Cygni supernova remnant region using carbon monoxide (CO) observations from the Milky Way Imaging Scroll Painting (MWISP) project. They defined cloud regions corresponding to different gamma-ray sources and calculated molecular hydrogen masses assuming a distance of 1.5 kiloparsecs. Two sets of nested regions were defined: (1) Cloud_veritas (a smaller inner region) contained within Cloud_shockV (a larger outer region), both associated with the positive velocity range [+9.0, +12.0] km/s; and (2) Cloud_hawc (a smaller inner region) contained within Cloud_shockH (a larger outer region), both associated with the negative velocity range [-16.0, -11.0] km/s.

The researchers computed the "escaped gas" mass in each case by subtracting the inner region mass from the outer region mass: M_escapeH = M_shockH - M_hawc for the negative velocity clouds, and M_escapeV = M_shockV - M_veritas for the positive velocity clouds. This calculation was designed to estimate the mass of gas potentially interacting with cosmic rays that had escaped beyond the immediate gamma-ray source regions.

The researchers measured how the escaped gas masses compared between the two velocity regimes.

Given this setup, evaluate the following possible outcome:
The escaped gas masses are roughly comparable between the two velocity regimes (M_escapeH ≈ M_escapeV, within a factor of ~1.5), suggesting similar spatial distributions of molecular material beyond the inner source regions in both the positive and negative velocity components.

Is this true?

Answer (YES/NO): NO